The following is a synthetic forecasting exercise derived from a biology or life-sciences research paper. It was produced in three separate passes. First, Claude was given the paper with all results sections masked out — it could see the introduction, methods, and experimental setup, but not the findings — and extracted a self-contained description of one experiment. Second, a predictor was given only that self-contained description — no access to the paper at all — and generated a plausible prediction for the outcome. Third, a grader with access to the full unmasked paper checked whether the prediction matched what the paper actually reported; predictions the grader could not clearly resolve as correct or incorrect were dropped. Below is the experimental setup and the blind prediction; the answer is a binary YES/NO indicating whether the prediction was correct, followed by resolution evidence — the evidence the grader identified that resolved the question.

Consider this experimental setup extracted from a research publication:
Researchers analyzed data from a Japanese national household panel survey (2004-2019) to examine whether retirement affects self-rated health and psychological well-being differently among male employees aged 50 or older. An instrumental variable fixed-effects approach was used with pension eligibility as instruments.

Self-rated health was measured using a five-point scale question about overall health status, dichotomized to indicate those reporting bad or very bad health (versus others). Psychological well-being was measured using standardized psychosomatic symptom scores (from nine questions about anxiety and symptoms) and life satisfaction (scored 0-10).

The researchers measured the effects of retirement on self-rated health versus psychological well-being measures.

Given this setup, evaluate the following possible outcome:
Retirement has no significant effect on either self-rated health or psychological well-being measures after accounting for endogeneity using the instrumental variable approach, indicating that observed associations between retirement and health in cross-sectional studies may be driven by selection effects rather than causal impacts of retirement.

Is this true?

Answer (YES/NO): NO